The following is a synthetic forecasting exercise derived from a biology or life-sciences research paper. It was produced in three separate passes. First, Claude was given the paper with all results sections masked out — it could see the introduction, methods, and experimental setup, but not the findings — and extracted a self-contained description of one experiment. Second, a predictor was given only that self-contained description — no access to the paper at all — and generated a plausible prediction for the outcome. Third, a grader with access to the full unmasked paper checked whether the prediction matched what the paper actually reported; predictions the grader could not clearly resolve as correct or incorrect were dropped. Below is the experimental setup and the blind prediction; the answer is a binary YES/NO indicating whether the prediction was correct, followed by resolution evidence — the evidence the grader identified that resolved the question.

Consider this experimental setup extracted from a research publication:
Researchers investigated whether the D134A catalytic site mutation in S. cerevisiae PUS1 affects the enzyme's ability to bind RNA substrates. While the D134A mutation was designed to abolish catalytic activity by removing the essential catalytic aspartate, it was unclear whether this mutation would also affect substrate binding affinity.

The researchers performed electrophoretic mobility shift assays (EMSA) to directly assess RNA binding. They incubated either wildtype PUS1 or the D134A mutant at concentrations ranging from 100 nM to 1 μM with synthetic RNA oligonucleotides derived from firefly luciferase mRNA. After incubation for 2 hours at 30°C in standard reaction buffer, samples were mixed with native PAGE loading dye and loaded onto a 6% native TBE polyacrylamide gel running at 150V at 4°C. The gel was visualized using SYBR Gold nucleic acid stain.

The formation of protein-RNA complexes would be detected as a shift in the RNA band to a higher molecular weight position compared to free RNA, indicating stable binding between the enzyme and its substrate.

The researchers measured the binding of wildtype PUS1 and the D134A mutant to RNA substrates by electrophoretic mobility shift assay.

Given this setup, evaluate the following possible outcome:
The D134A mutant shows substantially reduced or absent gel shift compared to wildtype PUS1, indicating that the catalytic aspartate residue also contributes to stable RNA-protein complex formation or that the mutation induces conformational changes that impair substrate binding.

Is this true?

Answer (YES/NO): NO